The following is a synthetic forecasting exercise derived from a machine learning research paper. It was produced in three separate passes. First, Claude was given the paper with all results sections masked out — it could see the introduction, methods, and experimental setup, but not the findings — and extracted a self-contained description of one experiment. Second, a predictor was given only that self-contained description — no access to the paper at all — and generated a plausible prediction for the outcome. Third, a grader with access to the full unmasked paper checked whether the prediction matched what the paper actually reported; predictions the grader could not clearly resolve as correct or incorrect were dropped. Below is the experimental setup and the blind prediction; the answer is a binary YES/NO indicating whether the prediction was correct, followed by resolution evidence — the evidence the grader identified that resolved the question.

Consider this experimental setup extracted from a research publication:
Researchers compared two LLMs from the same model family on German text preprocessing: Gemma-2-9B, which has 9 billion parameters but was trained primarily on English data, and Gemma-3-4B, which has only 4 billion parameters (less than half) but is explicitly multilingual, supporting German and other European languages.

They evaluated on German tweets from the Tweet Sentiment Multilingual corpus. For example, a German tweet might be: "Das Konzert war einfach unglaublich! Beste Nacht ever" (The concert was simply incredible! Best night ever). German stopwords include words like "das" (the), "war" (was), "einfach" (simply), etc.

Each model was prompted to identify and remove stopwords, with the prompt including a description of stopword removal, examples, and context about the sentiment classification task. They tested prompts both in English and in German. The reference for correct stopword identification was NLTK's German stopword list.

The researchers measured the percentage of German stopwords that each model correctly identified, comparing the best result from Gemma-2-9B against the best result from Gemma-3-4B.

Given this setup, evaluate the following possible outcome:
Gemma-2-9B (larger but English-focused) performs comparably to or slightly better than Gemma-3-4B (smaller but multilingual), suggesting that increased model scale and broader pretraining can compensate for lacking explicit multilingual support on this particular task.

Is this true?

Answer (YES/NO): YES